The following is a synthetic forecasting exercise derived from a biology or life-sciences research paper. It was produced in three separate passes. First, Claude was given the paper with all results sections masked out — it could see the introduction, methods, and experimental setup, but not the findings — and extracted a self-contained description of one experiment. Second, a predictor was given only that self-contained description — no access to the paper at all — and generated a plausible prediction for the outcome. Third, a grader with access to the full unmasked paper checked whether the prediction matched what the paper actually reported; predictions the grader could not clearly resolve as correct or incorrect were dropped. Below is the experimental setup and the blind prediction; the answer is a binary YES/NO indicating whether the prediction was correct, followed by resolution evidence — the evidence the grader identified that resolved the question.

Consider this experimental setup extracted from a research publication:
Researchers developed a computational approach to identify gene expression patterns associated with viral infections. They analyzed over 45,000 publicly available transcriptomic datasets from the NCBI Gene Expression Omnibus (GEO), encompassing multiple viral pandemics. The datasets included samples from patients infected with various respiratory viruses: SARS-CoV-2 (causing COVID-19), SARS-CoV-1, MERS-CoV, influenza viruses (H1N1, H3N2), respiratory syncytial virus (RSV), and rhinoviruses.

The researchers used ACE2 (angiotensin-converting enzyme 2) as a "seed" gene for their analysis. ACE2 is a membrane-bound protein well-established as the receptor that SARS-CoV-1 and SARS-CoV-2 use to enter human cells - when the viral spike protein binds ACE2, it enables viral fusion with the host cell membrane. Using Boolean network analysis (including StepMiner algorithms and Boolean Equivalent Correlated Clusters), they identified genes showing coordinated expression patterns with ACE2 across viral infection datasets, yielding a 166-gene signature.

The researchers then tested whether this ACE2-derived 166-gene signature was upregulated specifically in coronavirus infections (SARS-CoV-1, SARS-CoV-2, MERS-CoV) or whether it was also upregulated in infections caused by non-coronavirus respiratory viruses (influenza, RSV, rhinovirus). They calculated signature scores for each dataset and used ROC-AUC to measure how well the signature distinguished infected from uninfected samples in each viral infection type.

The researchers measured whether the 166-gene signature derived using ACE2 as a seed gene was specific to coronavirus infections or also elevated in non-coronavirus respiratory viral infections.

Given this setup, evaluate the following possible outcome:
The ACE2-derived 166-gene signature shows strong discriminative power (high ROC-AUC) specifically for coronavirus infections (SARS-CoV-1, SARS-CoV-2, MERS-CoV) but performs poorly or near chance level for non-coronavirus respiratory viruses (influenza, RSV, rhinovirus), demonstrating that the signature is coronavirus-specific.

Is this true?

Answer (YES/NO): NO